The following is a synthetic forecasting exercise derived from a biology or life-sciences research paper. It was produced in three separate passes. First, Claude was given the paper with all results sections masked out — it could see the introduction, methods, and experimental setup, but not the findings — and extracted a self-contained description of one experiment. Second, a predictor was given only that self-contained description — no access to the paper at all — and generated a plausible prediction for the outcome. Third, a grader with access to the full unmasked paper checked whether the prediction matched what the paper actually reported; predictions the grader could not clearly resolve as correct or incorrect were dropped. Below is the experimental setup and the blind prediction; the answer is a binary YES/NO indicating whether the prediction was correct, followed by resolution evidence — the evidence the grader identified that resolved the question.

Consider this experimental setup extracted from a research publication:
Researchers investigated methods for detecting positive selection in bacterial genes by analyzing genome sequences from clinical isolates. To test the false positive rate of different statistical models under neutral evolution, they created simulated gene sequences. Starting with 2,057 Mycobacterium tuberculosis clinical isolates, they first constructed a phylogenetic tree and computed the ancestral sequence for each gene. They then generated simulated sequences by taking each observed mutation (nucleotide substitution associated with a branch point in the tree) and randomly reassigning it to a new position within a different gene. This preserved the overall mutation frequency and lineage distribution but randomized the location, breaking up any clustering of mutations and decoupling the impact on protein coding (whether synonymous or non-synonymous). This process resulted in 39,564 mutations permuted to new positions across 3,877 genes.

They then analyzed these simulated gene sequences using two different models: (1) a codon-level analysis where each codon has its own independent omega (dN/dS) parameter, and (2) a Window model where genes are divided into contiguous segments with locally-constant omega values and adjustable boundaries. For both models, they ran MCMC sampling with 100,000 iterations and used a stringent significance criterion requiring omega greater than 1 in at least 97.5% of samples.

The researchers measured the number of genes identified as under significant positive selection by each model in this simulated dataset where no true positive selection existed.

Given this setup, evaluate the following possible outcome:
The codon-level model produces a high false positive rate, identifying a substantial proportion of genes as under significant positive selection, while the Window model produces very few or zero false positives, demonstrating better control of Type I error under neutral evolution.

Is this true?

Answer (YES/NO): NO